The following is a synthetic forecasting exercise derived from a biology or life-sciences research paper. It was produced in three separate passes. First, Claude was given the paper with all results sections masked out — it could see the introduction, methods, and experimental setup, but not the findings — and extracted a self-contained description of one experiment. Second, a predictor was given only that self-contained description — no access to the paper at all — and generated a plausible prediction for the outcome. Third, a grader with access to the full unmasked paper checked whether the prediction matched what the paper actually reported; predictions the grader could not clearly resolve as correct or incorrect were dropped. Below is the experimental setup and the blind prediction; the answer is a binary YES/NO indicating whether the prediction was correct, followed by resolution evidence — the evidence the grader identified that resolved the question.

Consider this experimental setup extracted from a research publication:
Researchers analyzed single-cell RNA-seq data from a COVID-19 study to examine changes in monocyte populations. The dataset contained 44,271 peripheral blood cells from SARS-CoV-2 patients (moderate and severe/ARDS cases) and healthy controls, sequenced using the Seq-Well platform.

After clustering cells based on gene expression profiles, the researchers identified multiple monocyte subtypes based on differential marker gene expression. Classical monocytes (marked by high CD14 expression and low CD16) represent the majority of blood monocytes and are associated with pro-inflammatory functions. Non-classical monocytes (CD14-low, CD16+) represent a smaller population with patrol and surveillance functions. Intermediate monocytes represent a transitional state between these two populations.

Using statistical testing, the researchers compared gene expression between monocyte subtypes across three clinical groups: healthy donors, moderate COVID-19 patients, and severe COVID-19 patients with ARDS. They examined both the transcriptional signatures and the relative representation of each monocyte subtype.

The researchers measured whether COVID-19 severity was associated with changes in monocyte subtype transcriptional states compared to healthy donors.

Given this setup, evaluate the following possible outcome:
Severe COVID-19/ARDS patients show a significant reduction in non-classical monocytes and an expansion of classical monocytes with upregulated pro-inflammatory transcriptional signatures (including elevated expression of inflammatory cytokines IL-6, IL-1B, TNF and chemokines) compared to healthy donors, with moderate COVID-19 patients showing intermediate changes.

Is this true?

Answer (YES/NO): NO